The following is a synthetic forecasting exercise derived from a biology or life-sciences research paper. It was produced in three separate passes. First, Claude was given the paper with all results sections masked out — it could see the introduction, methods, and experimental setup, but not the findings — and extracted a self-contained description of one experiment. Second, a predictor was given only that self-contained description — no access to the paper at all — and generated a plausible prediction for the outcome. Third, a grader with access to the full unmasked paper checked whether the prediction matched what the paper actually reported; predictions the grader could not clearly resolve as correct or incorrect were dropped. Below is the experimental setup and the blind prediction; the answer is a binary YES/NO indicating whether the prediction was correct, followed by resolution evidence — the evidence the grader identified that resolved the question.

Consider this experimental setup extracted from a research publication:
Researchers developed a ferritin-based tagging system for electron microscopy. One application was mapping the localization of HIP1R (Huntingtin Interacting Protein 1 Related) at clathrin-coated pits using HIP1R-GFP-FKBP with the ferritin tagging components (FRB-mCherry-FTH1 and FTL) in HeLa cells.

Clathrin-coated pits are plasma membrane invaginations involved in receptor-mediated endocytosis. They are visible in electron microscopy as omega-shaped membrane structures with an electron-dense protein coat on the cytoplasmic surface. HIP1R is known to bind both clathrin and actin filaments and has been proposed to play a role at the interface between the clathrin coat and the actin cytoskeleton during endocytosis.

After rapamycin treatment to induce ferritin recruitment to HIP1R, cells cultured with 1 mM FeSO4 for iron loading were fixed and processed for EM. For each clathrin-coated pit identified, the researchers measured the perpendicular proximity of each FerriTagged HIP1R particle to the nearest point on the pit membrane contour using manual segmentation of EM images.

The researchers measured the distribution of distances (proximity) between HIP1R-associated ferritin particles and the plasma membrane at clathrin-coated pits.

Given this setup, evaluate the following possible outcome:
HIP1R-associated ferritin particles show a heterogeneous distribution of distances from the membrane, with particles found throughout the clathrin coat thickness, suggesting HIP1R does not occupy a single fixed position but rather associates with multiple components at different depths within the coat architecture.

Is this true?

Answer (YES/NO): NO